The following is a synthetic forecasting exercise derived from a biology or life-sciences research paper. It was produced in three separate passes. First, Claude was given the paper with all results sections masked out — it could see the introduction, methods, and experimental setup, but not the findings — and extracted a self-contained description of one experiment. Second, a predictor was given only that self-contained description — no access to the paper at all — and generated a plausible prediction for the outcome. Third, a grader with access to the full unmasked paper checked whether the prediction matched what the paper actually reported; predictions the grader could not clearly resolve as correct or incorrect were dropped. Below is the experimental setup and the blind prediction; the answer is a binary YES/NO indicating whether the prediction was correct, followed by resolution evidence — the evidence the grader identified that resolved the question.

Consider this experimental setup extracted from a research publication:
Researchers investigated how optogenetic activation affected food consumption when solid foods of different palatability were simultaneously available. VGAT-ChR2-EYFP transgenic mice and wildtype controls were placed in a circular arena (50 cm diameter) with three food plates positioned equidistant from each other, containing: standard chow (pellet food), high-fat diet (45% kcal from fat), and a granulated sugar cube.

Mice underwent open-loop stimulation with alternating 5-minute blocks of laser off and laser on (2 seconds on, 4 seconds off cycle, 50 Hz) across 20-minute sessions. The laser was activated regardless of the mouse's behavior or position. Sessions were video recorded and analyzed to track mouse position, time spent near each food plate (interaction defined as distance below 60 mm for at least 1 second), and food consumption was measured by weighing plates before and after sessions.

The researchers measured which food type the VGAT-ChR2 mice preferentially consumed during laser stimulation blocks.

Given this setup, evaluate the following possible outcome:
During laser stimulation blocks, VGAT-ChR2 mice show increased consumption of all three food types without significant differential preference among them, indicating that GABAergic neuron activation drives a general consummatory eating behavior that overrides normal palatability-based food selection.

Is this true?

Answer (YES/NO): NO